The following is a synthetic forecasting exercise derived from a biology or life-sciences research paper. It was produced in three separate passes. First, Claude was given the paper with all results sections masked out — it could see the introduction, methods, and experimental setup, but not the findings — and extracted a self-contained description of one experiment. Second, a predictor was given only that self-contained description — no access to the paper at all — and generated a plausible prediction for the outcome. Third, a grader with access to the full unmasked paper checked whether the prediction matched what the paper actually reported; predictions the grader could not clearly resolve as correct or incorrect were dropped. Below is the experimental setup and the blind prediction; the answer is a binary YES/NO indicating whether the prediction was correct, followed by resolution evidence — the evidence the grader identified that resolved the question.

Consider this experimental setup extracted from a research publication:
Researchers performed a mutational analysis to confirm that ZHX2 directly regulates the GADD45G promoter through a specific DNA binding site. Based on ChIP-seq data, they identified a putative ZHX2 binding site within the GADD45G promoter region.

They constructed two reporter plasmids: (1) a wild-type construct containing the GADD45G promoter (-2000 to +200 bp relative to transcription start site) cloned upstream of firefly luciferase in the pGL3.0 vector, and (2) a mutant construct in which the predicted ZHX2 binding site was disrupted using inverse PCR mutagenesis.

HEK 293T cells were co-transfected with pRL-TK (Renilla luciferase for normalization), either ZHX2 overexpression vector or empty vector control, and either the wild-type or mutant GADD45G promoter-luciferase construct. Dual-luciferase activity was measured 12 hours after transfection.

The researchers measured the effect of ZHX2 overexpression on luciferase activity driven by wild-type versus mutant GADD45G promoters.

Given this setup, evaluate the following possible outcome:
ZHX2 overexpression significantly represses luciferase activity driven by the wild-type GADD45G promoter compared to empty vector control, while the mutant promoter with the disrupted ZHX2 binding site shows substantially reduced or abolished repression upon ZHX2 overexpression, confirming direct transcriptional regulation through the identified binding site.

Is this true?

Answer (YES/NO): NO